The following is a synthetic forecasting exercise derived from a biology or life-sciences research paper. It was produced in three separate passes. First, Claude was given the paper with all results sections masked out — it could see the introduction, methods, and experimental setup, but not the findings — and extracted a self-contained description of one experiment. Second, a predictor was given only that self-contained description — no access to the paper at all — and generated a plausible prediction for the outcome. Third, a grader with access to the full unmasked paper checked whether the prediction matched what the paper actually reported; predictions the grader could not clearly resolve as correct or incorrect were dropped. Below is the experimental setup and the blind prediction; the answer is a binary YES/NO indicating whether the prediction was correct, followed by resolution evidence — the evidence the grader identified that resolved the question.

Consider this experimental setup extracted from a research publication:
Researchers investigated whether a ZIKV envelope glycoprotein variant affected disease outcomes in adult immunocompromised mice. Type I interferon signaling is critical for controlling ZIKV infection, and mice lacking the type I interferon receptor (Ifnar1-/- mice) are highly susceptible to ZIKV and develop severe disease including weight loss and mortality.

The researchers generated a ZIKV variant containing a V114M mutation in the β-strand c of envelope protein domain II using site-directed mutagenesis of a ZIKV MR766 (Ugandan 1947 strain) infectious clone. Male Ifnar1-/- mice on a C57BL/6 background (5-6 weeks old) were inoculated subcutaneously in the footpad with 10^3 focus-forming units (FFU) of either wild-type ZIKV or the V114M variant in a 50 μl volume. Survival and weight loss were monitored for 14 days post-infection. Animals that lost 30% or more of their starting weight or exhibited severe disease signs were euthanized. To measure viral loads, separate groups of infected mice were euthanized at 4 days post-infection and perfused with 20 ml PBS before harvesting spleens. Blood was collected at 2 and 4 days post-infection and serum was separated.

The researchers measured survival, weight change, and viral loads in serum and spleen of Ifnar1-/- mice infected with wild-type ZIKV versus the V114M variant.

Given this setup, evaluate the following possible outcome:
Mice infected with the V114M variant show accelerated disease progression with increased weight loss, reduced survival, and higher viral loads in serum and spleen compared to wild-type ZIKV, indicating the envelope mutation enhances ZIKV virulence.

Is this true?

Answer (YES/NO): NO